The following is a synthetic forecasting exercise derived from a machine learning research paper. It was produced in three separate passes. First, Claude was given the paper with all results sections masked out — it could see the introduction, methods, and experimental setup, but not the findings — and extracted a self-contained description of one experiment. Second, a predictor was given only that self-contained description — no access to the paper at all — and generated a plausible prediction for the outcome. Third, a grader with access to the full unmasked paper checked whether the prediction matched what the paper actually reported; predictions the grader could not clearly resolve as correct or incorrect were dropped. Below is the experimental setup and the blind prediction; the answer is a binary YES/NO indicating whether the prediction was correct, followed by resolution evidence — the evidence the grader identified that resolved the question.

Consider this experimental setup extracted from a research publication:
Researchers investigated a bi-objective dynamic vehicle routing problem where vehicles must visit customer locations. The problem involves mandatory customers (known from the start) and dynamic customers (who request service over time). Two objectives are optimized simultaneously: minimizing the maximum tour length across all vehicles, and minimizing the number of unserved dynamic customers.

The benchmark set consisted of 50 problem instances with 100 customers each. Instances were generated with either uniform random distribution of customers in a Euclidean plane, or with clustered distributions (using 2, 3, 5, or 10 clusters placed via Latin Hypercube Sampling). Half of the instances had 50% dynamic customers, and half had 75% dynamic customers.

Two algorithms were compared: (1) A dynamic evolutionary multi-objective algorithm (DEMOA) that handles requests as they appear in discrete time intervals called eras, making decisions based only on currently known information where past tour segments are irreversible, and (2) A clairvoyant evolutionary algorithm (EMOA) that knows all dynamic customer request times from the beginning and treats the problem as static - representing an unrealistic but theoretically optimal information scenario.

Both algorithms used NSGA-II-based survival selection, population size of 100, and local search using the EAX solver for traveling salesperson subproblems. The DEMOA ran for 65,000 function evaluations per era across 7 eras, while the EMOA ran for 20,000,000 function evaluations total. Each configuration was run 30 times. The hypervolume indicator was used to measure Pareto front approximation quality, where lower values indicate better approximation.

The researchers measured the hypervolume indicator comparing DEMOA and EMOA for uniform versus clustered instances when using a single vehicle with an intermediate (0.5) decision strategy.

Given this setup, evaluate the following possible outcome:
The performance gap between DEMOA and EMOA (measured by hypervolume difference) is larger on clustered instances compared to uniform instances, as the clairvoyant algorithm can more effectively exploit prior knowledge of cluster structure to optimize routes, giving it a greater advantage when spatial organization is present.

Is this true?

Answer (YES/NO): NO